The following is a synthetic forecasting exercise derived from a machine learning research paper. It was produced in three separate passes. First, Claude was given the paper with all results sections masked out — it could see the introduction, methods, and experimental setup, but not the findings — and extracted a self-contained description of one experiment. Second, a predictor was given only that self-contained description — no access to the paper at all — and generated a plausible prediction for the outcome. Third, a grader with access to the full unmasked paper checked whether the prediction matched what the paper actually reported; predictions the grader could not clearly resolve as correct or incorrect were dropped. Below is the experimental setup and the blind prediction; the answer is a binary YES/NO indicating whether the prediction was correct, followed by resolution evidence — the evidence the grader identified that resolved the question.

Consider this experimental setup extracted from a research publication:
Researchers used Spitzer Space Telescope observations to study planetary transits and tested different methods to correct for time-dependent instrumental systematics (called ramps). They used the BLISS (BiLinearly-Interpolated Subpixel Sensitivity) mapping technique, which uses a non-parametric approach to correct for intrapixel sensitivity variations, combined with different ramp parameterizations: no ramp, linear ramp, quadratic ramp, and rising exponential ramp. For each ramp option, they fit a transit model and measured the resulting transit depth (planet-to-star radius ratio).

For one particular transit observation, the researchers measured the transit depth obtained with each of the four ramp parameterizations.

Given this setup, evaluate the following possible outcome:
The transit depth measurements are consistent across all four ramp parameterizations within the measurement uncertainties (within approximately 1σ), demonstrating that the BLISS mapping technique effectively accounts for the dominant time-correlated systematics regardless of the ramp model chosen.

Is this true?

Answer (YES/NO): NO